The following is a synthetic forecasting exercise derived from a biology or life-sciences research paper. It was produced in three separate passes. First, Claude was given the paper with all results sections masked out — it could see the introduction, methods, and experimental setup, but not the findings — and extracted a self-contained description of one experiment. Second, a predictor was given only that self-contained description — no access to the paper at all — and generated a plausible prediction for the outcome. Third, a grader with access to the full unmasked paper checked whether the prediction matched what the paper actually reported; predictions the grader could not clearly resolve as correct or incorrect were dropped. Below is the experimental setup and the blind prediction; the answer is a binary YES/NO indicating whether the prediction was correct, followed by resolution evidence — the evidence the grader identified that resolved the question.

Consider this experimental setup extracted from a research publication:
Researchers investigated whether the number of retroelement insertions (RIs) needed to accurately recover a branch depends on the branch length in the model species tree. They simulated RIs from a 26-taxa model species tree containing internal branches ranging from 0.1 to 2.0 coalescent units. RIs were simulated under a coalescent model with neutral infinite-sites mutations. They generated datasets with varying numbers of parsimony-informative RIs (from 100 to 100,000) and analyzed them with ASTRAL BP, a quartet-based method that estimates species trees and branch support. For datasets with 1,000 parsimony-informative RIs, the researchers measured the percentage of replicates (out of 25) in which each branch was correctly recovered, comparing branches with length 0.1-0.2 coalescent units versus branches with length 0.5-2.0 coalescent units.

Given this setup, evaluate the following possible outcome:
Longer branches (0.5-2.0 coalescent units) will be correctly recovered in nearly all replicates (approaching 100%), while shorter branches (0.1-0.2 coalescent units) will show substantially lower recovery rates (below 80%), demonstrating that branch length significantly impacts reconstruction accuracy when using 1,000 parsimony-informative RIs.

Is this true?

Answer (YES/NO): NO